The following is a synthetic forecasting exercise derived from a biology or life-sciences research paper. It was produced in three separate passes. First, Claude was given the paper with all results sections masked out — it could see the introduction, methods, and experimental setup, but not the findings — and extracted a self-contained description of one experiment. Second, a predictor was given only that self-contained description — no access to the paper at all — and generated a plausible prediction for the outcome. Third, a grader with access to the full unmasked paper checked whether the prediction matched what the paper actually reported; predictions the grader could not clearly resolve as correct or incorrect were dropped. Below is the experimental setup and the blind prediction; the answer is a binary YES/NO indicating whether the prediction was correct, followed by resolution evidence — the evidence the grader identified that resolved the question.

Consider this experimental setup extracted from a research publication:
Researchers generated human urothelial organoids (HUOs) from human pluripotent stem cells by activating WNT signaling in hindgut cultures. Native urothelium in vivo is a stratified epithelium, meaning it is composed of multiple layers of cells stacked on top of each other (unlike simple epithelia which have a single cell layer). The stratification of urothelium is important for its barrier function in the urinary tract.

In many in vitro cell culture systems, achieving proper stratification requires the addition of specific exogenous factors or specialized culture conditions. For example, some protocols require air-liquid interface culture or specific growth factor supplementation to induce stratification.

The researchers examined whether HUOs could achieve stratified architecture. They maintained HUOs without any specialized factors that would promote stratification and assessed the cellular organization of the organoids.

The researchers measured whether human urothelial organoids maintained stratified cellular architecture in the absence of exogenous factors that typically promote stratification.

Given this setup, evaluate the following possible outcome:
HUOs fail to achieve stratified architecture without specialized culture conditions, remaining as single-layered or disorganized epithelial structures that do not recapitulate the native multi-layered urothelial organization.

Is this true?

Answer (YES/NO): NO